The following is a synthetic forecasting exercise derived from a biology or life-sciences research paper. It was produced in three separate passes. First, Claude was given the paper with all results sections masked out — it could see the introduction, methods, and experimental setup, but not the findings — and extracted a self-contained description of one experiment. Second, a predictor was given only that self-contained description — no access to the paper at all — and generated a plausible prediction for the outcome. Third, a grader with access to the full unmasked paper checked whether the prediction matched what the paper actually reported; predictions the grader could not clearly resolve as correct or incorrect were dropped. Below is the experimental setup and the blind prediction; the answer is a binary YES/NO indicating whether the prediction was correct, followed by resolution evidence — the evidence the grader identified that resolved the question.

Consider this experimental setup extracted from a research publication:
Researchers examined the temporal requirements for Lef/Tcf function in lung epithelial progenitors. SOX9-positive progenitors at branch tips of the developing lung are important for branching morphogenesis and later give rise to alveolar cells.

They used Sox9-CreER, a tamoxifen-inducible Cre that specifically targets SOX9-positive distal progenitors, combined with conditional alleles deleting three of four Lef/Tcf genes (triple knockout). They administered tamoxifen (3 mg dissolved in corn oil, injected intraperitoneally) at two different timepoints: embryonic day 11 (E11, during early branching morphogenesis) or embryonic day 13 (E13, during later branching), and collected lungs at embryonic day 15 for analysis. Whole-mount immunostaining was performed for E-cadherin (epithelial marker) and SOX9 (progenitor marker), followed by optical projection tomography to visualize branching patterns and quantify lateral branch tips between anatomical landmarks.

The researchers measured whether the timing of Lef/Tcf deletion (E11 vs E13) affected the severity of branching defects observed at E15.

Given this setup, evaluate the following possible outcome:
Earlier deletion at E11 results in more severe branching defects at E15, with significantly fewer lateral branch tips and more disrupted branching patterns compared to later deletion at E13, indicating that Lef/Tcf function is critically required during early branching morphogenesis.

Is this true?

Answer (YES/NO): YES